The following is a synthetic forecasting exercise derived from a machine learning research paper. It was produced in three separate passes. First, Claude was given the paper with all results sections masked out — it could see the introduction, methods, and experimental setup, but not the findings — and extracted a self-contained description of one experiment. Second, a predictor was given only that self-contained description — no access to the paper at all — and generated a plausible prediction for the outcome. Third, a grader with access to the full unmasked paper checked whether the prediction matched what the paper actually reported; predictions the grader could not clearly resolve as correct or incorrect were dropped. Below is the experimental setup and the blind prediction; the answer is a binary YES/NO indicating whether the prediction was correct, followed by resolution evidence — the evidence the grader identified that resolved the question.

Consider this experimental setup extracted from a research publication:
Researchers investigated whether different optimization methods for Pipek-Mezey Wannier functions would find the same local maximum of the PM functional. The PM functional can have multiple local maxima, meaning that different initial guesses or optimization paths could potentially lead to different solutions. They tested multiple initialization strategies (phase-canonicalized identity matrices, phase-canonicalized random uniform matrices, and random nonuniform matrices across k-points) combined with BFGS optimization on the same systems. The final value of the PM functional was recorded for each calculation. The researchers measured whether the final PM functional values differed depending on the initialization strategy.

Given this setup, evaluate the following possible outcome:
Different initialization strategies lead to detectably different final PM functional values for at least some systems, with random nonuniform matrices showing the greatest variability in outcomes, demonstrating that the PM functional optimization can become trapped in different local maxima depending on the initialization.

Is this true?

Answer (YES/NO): NO